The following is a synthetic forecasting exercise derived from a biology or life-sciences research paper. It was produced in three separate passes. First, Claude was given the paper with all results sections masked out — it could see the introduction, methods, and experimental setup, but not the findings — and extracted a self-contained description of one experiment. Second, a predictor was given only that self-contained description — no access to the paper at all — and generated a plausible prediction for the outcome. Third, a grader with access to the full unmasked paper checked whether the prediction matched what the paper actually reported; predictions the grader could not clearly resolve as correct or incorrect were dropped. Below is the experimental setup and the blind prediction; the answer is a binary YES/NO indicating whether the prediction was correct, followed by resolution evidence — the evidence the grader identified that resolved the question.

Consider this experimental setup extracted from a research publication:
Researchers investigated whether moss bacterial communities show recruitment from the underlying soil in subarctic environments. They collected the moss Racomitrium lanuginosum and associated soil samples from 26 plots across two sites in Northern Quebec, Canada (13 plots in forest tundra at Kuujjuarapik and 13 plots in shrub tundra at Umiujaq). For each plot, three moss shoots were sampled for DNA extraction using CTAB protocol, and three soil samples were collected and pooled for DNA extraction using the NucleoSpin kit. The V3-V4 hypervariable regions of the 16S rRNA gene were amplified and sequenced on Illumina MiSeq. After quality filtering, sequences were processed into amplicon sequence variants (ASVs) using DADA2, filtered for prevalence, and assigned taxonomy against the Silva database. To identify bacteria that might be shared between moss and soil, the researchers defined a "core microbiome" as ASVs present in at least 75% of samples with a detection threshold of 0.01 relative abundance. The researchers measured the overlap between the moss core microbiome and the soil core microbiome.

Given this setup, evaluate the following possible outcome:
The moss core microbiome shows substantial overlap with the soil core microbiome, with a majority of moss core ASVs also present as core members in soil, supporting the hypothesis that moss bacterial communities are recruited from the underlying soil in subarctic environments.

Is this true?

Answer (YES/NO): NO